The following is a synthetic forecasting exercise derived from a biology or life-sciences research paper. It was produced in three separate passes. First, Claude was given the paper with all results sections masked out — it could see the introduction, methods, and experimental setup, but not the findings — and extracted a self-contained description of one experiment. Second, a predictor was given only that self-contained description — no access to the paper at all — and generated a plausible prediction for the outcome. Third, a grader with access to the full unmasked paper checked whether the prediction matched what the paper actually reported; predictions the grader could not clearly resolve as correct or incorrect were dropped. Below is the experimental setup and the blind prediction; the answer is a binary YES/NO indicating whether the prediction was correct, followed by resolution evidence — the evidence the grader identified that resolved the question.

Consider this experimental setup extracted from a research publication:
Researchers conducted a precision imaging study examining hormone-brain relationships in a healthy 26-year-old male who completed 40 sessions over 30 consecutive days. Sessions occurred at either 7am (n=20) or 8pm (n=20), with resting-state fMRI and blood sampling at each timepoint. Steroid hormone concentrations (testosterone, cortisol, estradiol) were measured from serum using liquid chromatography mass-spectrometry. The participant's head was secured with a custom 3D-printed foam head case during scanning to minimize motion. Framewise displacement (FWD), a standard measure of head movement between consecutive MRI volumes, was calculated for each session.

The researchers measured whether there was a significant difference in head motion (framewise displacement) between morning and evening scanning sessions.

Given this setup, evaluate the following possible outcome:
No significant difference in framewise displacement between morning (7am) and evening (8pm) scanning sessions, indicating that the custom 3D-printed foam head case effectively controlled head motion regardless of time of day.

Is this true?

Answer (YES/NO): NO